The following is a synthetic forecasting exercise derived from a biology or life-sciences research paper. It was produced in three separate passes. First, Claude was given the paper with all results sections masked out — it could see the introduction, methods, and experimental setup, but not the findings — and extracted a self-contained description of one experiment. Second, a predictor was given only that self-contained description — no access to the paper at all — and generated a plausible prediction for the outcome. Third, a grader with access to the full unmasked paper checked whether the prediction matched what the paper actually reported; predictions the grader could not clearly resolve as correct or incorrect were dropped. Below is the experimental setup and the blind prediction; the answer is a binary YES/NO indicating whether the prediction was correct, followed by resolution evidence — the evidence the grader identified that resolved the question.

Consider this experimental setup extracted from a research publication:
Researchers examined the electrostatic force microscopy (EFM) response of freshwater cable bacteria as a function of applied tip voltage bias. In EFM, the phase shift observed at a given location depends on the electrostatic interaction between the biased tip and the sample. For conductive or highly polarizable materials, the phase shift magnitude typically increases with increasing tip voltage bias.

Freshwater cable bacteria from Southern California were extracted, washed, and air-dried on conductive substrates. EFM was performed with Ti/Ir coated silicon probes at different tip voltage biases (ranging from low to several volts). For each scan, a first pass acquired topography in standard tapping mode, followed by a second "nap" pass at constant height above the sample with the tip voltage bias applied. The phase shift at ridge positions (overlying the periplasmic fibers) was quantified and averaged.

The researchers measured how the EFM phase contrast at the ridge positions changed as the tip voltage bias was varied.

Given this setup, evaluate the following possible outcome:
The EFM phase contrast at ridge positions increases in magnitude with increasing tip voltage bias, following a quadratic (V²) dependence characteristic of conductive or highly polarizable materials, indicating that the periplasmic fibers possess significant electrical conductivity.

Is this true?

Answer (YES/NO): YES